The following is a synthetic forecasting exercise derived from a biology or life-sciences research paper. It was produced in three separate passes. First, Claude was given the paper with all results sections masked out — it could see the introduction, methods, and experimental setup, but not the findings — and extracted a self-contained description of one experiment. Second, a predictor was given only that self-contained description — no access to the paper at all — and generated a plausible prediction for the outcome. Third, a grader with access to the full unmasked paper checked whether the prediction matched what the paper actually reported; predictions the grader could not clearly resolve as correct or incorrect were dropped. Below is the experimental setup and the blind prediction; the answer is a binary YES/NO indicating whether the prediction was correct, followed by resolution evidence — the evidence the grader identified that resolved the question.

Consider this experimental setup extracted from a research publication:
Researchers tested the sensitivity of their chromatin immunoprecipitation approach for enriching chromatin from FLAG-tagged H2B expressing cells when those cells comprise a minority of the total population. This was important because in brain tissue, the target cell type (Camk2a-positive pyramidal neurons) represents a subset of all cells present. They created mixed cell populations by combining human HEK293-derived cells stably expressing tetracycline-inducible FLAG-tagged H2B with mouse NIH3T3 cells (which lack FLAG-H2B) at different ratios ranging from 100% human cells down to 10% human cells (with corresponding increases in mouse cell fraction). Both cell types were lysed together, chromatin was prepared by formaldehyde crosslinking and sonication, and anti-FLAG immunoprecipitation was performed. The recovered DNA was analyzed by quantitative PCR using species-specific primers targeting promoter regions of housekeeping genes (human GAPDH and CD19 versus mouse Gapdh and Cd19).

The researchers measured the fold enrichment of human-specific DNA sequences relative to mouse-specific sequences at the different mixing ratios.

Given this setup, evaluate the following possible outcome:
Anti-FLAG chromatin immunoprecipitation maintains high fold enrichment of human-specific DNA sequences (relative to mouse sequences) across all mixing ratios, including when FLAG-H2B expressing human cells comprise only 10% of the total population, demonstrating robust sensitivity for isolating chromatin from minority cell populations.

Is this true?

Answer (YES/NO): NO